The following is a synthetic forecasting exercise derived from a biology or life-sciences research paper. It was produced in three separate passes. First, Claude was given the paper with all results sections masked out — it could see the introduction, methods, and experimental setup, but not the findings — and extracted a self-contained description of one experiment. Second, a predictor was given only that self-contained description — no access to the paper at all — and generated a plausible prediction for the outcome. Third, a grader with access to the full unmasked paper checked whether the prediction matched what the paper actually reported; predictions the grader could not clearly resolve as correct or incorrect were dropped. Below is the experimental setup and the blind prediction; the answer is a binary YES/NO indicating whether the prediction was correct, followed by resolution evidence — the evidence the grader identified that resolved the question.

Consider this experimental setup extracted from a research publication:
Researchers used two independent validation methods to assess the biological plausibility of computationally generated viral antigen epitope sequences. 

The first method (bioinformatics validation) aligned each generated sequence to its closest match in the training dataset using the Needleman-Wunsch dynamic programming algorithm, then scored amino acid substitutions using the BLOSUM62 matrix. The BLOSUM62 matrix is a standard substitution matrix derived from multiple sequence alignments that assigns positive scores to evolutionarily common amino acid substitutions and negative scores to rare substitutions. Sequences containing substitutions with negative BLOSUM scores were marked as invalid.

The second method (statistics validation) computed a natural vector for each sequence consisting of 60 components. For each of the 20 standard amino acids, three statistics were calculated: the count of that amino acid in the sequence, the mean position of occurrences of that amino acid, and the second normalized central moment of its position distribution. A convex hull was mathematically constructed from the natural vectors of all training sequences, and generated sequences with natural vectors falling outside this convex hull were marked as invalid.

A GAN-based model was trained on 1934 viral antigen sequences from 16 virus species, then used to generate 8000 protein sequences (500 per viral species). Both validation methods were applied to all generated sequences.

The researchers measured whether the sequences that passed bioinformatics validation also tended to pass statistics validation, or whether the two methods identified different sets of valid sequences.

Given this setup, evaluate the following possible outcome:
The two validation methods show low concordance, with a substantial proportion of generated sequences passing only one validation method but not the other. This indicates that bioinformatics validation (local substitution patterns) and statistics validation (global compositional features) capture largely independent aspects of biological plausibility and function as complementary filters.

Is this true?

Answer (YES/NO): YES